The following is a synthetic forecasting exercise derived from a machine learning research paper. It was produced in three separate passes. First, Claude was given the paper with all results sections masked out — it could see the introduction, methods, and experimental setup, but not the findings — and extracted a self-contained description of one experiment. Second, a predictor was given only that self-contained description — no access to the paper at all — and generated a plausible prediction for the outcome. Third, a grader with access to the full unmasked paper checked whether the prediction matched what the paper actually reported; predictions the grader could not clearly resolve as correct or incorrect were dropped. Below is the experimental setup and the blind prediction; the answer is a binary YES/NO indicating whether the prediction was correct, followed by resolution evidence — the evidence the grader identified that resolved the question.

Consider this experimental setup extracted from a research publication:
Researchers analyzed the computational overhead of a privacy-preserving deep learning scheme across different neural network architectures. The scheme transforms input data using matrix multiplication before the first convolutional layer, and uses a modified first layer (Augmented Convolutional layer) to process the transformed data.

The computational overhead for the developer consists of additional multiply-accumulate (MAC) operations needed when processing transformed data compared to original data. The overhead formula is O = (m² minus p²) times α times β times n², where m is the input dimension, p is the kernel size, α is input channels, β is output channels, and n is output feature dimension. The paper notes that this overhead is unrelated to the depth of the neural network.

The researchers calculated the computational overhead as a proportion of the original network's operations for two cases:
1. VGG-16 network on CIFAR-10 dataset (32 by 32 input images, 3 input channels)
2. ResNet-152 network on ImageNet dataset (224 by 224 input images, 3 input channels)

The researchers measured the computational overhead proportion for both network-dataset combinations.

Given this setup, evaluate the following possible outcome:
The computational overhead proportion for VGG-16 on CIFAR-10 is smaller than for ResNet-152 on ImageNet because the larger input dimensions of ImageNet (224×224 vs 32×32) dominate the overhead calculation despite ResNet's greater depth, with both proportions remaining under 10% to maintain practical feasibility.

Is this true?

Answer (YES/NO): NO